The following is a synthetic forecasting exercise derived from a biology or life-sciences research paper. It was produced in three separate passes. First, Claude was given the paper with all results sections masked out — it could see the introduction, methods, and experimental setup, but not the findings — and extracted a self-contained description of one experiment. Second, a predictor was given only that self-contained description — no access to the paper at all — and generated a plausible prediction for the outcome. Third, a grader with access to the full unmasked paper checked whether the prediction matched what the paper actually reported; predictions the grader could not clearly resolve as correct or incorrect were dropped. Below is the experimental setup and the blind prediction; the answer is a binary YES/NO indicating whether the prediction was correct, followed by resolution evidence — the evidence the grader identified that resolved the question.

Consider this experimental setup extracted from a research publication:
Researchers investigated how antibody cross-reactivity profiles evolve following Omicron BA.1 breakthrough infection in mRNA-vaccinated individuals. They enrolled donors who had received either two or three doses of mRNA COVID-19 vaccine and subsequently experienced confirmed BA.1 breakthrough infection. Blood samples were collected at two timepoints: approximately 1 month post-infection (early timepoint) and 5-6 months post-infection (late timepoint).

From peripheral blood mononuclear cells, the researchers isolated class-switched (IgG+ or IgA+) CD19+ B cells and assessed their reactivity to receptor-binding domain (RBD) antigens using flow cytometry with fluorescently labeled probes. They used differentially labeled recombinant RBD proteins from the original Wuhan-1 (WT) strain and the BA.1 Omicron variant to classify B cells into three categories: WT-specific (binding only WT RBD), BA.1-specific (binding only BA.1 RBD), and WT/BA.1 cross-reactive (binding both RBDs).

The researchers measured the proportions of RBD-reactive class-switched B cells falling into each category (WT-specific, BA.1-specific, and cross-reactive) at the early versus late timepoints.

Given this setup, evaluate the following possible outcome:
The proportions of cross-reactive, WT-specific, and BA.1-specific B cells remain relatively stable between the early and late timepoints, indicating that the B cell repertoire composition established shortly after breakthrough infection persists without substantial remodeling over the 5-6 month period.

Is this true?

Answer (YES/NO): NO